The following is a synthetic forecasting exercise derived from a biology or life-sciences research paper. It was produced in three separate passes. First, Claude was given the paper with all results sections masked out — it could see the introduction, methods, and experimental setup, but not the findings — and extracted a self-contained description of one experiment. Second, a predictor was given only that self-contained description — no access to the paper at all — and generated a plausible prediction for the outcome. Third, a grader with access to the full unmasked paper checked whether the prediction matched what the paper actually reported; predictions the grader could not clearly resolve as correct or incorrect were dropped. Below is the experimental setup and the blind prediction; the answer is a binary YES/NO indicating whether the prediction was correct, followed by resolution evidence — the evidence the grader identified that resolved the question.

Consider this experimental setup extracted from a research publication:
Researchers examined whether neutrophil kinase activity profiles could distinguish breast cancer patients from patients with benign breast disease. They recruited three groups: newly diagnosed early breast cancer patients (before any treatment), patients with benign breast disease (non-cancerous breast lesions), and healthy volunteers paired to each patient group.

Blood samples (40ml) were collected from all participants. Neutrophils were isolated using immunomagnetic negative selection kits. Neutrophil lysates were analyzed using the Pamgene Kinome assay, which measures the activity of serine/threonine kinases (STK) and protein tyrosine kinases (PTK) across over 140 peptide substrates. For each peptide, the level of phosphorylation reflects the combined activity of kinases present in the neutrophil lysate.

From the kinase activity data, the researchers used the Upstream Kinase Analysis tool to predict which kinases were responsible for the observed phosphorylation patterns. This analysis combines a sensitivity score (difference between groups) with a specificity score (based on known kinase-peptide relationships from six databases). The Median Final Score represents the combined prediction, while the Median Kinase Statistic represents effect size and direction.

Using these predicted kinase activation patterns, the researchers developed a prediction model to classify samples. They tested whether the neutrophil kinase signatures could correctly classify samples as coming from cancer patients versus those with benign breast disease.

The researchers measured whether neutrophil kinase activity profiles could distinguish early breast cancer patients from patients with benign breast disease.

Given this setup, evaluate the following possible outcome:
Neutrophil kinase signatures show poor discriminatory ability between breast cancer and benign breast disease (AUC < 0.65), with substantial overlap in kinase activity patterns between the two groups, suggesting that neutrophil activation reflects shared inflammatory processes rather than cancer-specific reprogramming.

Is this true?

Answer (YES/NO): NO